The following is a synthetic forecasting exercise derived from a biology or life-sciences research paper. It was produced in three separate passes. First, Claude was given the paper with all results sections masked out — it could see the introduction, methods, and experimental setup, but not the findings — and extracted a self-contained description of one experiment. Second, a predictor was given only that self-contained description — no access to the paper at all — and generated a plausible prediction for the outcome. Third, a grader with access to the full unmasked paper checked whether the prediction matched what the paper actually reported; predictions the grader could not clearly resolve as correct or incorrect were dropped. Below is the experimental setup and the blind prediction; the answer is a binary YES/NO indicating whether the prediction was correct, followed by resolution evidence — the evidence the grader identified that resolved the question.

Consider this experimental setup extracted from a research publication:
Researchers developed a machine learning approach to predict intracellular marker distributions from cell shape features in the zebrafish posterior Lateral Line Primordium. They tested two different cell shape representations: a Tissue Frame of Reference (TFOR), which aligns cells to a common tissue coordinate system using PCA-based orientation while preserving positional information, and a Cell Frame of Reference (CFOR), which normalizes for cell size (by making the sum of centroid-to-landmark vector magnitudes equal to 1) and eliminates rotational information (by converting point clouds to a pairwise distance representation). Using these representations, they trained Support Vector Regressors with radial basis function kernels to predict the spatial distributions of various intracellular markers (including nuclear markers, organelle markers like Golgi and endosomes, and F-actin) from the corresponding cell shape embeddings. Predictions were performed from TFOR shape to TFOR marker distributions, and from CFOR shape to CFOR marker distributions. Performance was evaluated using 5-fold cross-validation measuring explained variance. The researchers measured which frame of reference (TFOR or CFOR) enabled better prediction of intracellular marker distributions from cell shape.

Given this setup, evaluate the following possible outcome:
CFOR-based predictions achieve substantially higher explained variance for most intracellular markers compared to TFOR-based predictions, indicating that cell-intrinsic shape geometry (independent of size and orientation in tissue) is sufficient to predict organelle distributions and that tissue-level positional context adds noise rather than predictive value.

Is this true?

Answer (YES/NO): NO